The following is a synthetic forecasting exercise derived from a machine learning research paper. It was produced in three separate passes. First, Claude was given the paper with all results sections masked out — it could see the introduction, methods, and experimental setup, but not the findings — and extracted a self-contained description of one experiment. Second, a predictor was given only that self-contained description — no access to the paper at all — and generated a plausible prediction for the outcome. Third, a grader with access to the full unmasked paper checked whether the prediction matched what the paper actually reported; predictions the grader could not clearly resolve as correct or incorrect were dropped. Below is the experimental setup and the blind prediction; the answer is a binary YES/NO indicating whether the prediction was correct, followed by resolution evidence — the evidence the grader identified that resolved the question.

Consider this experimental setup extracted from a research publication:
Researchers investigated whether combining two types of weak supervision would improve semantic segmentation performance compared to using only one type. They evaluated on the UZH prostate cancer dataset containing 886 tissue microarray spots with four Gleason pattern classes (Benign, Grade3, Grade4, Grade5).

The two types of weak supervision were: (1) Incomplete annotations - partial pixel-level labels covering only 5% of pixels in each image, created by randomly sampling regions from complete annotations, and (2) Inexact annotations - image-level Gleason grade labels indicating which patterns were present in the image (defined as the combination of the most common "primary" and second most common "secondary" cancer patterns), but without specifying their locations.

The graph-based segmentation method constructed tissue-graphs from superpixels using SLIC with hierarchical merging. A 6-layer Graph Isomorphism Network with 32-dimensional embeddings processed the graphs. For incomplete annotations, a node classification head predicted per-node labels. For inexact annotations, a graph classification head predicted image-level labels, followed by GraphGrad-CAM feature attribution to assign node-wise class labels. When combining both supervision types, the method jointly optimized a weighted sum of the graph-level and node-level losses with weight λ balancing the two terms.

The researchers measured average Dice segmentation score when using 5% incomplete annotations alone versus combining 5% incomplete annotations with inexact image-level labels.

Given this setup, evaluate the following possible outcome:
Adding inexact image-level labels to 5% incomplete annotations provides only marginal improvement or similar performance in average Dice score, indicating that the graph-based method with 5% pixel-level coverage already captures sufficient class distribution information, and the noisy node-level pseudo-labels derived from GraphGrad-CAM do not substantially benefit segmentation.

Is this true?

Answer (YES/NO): NO